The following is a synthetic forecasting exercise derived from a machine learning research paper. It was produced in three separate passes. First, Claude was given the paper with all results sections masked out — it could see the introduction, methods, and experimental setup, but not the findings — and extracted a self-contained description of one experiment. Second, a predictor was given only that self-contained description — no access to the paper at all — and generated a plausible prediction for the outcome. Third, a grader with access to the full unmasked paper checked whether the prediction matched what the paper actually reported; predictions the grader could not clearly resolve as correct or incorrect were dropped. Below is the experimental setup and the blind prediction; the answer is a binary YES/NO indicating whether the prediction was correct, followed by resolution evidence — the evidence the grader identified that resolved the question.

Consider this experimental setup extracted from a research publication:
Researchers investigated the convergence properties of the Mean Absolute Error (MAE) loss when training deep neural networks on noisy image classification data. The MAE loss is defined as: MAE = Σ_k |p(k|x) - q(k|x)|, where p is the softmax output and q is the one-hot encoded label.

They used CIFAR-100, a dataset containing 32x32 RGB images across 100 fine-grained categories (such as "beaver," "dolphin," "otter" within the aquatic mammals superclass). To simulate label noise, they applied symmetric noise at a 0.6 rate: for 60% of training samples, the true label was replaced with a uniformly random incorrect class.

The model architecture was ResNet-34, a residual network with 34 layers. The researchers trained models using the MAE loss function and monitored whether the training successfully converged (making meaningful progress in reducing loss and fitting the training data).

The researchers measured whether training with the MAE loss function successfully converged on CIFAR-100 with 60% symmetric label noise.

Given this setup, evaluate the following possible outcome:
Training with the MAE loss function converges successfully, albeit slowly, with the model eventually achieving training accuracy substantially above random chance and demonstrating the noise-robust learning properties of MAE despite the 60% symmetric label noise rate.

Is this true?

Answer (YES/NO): NO